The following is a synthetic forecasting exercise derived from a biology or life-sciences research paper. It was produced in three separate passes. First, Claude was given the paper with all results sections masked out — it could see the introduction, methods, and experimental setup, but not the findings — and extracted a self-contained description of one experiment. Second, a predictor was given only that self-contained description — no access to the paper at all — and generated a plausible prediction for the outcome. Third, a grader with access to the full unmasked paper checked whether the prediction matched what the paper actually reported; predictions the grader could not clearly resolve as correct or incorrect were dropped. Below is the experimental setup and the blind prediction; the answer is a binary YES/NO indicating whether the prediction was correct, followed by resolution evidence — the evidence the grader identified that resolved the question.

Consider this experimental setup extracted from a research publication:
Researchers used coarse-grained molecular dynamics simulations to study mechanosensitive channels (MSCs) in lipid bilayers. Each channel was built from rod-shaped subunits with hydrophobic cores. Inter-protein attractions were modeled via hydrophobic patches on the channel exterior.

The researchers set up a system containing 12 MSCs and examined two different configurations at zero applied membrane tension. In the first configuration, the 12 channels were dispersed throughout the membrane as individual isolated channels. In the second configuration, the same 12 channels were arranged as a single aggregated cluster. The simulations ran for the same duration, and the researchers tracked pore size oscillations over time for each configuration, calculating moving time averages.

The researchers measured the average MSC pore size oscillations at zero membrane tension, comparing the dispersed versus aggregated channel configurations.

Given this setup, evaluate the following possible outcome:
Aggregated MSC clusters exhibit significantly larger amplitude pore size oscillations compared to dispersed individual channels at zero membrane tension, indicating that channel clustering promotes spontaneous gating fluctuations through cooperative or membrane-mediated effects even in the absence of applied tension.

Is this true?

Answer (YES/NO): NO